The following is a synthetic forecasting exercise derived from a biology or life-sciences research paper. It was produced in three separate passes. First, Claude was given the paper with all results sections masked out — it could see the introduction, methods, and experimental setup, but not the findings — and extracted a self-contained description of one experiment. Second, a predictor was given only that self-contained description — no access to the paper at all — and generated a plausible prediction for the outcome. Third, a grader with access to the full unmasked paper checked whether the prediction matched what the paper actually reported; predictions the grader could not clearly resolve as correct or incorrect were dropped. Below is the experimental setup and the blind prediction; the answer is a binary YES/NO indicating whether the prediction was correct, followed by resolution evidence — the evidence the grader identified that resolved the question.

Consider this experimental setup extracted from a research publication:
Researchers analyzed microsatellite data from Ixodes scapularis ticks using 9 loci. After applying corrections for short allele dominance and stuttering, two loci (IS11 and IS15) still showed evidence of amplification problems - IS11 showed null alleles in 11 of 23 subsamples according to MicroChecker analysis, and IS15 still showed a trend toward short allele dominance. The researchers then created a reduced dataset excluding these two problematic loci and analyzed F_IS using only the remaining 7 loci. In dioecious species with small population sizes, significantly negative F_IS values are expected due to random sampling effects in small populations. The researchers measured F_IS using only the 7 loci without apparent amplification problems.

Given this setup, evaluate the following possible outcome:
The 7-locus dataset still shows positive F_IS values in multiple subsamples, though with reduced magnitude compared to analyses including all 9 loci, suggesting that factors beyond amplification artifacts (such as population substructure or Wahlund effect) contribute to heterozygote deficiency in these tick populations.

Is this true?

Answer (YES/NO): NO